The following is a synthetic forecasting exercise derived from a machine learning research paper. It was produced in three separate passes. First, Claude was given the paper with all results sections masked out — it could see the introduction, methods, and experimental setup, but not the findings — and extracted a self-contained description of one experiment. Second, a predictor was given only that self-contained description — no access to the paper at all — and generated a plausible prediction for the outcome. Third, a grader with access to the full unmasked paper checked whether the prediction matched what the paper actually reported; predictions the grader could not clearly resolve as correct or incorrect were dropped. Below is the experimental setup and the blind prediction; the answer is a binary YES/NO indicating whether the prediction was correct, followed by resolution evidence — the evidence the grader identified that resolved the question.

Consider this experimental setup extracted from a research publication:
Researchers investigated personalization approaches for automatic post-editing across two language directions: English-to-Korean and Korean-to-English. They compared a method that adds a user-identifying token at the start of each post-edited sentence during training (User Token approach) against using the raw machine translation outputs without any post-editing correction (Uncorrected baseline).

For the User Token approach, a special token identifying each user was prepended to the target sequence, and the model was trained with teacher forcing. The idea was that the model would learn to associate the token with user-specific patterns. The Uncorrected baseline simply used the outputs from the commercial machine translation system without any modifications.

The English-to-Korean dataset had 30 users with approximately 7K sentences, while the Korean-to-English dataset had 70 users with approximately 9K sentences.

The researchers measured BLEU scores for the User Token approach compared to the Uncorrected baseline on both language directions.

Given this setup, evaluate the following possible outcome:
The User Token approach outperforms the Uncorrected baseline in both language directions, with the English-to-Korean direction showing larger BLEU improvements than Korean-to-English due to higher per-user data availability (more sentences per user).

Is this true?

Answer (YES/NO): NO